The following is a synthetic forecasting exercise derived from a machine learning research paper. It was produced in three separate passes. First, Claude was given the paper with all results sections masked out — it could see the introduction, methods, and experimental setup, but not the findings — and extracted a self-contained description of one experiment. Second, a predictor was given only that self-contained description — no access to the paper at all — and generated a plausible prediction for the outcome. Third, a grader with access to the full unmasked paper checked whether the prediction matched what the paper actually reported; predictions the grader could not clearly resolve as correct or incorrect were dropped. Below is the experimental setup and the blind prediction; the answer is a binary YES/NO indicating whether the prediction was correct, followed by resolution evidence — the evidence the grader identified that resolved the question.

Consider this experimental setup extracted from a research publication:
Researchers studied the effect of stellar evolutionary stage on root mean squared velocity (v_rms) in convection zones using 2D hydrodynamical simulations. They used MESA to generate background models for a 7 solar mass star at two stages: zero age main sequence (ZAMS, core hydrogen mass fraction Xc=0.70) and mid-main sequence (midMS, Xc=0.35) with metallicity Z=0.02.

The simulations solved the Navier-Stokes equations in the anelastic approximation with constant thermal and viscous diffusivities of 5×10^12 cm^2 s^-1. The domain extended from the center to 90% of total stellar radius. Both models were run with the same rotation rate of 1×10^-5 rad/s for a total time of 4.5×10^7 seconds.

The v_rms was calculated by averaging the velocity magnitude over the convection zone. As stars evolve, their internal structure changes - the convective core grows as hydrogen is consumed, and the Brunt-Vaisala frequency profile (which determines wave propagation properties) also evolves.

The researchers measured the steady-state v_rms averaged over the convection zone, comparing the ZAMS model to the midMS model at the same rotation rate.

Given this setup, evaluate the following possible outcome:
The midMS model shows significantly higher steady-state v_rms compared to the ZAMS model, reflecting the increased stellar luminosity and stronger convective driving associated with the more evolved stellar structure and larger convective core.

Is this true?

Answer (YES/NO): YES